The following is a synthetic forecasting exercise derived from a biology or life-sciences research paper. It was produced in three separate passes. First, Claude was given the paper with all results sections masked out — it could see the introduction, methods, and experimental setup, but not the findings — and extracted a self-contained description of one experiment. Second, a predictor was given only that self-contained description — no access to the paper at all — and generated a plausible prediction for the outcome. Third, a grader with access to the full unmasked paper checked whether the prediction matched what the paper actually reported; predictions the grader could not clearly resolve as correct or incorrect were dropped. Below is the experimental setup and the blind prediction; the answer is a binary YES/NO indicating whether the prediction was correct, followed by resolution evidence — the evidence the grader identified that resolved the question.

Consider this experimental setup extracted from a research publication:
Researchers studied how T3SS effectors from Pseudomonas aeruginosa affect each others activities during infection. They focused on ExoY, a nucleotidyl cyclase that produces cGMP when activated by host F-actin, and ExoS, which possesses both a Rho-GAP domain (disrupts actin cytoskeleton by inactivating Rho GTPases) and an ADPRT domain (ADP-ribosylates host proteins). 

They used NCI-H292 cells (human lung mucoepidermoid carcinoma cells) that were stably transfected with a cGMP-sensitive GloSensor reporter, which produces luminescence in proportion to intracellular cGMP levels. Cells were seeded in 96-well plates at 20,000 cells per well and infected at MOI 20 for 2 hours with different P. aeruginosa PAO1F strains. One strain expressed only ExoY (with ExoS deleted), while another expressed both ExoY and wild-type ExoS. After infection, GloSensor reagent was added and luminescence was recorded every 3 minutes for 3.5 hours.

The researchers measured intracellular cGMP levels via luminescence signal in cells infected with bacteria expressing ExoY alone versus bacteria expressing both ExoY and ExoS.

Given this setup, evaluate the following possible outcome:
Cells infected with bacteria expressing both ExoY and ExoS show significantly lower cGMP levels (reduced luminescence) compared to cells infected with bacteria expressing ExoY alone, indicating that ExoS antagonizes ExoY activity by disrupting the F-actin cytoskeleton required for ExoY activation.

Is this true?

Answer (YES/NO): YES